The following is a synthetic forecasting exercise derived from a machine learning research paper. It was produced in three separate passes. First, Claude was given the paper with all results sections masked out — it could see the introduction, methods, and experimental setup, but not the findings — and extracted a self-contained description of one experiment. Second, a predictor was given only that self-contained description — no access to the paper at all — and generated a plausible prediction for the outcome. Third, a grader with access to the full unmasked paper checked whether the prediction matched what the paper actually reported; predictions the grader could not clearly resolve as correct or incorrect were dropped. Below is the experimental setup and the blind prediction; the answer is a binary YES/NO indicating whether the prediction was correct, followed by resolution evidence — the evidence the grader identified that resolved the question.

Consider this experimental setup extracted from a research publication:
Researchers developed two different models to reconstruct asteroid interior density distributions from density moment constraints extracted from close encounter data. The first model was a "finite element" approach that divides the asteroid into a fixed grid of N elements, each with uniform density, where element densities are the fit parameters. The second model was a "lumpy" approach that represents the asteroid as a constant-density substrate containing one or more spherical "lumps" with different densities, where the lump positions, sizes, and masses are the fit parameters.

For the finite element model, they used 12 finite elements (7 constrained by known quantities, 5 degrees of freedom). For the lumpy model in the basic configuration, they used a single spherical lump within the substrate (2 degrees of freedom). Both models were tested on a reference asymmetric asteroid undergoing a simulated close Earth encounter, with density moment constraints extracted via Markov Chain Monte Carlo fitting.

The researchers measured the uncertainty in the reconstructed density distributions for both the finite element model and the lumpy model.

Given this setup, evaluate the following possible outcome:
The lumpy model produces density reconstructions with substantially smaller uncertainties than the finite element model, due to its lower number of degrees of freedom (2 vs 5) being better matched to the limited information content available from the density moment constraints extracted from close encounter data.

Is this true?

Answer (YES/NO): YES